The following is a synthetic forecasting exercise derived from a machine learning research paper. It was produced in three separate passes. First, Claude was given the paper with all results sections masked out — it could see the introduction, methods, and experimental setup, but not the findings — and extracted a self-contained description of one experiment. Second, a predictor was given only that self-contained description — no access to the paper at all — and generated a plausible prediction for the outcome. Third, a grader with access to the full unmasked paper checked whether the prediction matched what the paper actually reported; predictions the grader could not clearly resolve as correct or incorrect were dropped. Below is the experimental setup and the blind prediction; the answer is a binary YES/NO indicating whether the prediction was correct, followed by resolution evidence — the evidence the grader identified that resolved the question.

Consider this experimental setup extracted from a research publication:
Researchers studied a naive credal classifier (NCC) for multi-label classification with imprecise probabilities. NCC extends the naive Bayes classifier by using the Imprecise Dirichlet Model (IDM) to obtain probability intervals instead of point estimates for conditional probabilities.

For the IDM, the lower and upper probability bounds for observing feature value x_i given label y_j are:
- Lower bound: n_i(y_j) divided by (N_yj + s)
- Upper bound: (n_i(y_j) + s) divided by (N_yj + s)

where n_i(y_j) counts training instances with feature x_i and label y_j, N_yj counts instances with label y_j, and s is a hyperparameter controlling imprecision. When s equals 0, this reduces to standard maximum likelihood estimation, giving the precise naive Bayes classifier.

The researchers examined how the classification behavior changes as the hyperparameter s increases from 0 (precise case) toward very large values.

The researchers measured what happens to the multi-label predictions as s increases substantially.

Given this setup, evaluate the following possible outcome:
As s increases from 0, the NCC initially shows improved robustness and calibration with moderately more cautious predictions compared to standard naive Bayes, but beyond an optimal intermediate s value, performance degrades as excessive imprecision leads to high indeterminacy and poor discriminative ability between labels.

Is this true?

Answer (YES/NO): NO